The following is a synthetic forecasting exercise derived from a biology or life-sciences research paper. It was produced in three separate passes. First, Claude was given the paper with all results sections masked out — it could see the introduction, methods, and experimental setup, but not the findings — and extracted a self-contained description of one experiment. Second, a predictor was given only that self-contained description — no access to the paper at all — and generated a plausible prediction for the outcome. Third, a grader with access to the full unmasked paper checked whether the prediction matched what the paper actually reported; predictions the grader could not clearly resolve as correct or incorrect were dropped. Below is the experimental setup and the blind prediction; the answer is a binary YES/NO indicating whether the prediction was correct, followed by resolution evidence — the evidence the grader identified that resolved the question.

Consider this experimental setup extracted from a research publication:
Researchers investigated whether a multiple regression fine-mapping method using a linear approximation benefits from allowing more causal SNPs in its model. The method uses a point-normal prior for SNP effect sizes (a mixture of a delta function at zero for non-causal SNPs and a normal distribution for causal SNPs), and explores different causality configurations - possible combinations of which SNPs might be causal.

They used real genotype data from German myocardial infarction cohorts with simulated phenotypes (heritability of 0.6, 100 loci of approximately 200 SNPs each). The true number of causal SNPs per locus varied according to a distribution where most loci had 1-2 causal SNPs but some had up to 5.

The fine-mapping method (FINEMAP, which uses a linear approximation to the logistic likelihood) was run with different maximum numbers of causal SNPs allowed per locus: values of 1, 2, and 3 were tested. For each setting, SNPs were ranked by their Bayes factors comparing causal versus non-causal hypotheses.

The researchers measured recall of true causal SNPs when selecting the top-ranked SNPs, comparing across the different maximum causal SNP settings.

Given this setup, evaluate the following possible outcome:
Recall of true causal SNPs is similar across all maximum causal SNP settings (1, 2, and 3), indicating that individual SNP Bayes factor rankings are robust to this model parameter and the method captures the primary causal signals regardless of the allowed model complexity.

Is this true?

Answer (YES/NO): YES